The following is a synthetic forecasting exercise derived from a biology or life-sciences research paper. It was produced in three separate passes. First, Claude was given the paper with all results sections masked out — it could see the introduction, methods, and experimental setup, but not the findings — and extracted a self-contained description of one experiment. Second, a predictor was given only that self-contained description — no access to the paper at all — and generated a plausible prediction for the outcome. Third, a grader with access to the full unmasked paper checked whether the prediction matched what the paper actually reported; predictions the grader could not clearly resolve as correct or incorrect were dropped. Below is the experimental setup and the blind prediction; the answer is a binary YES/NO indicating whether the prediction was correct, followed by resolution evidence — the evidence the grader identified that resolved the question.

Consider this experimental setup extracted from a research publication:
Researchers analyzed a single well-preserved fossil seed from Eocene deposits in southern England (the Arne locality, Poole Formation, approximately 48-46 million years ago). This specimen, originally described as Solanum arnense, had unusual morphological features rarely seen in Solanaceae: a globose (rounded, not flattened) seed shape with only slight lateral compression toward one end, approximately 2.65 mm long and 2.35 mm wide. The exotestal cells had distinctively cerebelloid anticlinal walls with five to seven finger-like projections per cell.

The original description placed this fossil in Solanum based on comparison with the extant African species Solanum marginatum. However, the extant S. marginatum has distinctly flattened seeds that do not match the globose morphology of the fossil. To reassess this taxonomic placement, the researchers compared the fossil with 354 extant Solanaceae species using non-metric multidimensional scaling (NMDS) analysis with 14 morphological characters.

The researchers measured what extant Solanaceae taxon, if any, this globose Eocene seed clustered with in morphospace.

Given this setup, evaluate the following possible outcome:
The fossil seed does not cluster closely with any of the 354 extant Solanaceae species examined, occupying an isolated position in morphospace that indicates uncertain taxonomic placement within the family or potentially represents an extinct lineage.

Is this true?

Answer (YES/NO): NO